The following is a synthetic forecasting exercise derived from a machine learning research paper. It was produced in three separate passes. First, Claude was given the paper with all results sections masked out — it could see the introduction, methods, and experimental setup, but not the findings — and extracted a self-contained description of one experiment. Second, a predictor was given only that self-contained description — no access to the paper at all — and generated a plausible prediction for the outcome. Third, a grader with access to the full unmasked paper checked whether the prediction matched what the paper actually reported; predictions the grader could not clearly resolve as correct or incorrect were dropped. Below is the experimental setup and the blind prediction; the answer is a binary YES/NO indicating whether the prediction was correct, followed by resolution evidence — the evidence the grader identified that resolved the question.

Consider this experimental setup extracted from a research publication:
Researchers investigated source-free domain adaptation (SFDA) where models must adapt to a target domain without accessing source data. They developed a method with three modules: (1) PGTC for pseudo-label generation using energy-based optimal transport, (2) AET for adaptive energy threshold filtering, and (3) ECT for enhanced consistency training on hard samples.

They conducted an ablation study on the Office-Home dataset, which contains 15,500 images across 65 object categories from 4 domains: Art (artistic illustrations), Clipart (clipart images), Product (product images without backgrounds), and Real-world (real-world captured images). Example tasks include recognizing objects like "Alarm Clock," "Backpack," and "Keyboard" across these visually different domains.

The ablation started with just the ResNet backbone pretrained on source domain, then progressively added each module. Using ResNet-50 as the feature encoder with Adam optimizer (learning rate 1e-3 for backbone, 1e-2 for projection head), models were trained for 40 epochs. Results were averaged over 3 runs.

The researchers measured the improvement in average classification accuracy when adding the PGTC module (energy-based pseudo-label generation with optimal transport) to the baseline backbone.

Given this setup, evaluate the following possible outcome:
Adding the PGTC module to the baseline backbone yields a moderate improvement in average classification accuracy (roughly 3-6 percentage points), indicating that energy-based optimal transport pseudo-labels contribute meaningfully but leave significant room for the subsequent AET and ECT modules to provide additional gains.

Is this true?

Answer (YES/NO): NO